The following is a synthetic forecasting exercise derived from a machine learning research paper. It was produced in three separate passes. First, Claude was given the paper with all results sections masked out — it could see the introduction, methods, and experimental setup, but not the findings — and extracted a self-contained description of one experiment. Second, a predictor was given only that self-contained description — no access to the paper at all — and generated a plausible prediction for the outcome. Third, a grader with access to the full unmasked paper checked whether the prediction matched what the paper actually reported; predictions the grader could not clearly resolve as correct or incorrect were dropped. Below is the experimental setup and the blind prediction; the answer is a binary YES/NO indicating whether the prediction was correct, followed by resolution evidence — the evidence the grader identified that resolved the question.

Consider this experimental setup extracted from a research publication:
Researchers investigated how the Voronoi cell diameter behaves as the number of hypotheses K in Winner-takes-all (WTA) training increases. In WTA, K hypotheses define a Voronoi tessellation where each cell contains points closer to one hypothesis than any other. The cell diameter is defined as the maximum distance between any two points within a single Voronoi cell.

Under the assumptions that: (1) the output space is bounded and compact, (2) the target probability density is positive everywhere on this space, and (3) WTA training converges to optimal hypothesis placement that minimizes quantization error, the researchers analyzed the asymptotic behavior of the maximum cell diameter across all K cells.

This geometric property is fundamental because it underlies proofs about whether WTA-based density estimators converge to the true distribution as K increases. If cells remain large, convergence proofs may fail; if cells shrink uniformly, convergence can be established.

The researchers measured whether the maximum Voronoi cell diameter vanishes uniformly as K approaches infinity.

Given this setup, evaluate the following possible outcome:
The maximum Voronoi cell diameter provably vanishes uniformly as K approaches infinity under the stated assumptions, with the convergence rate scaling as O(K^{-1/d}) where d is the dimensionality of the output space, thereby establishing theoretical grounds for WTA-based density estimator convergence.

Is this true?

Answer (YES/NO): NO